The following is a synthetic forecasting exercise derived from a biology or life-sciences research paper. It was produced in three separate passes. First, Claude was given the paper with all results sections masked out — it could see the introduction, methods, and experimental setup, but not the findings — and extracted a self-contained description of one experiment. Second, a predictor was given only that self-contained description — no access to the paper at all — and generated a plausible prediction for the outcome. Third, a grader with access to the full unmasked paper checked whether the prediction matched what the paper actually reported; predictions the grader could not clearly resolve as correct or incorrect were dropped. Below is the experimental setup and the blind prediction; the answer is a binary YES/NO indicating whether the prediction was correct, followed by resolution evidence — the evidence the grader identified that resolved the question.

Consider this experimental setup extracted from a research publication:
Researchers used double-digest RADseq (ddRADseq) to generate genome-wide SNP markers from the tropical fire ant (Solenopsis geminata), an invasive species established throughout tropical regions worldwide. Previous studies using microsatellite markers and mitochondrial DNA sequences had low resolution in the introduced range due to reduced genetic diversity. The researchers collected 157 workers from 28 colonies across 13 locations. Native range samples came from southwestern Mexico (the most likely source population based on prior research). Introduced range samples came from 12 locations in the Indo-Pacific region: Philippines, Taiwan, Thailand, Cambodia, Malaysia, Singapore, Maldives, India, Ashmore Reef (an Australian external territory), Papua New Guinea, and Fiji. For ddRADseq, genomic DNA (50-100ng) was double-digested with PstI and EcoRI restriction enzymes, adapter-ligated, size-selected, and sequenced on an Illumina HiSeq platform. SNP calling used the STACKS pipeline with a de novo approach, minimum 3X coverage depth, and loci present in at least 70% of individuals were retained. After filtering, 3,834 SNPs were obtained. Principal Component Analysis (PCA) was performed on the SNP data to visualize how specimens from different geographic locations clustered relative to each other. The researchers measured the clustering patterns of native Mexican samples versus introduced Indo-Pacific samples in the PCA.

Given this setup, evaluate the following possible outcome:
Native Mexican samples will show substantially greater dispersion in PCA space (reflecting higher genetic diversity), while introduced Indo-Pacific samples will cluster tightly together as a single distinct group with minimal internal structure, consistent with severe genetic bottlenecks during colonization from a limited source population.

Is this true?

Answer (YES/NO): NO